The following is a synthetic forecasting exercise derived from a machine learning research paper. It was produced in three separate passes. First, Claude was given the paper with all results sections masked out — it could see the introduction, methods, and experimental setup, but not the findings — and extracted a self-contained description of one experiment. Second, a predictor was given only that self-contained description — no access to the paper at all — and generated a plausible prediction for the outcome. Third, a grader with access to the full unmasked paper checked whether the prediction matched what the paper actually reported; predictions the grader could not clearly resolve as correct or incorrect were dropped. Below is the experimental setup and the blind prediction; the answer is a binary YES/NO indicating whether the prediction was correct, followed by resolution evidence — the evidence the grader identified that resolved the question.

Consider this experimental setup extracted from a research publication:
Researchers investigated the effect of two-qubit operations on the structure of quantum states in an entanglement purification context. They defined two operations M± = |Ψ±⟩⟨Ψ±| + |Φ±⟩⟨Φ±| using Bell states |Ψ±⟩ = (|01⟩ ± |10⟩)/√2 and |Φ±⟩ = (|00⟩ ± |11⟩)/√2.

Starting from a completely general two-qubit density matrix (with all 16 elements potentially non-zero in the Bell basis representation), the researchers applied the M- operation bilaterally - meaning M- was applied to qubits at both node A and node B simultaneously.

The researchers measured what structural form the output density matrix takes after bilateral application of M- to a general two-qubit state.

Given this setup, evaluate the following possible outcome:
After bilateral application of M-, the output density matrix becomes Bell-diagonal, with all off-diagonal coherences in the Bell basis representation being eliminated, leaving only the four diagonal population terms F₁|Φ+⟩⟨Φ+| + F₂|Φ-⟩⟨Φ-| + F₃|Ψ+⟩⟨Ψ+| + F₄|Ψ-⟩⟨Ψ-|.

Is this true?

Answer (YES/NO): NO